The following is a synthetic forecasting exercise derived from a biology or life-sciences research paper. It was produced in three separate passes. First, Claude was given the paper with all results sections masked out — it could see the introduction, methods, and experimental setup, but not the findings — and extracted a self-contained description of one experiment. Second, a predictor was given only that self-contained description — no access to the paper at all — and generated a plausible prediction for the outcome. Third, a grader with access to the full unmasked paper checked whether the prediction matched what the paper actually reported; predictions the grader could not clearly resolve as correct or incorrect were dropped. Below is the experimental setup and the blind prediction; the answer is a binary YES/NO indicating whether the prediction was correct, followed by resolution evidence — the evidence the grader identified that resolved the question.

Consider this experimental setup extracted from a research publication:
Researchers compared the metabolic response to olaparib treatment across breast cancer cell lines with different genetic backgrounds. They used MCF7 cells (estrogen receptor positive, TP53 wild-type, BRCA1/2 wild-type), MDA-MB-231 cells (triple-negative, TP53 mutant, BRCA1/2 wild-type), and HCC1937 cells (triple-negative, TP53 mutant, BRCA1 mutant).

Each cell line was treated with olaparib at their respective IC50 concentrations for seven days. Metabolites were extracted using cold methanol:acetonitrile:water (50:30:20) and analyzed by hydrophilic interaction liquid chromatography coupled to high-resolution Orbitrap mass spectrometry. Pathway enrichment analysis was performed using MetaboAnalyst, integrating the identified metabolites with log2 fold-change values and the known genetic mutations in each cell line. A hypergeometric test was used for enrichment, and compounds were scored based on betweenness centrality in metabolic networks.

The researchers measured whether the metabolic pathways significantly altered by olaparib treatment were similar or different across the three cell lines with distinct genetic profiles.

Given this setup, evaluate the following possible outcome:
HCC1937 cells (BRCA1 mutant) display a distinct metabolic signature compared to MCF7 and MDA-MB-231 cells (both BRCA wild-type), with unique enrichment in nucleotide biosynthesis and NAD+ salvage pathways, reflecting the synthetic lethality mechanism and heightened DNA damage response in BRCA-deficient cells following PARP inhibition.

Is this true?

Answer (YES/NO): NO